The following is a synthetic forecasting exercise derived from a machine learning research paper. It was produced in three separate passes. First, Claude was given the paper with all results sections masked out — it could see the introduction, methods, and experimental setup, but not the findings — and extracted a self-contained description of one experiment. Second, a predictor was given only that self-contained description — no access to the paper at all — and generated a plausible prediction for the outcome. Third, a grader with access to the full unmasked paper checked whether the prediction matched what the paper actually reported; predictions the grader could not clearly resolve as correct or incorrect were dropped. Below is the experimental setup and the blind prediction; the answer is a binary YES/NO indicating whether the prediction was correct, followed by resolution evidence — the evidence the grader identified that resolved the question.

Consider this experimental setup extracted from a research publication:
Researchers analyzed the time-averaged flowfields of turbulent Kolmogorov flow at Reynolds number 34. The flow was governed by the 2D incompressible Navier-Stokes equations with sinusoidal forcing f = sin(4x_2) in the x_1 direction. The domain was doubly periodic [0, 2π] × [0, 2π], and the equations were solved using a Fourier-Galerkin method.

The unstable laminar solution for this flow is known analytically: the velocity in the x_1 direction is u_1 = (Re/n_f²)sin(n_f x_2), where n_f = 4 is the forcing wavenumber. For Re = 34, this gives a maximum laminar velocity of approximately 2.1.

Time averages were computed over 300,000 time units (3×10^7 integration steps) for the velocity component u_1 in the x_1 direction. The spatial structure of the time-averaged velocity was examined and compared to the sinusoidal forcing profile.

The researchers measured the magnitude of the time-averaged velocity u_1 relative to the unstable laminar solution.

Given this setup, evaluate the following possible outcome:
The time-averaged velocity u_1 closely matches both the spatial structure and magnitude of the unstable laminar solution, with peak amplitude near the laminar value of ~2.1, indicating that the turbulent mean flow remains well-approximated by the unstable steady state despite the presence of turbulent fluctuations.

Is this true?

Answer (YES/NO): NO